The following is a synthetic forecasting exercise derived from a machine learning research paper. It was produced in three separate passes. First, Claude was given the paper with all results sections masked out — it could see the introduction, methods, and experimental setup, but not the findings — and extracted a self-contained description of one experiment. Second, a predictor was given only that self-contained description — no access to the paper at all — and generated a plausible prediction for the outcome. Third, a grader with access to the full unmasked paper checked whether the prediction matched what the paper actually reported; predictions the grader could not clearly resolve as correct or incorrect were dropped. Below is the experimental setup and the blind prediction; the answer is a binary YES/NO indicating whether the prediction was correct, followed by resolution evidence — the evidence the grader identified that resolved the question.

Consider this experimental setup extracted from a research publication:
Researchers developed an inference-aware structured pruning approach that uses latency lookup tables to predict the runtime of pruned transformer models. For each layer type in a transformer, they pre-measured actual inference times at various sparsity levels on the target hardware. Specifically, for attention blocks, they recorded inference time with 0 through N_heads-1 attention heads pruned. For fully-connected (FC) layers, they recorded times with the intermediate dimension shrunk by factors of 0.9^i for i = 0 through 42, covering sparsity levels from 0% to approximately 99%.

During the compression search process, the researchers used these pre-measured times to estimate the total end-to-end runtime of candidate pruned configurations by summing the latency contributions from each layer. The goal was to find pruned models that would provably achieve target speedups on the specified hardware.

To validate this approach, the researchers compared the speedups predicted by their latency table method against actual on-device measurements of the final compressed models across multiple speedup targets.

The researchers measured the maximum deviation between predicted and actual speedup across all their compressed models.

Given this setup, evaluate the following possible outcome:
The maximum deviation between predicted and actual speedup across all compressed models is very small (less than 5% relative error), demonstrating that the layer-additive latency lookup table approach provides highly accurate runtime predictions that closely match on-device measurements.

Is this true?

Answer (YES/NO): NO